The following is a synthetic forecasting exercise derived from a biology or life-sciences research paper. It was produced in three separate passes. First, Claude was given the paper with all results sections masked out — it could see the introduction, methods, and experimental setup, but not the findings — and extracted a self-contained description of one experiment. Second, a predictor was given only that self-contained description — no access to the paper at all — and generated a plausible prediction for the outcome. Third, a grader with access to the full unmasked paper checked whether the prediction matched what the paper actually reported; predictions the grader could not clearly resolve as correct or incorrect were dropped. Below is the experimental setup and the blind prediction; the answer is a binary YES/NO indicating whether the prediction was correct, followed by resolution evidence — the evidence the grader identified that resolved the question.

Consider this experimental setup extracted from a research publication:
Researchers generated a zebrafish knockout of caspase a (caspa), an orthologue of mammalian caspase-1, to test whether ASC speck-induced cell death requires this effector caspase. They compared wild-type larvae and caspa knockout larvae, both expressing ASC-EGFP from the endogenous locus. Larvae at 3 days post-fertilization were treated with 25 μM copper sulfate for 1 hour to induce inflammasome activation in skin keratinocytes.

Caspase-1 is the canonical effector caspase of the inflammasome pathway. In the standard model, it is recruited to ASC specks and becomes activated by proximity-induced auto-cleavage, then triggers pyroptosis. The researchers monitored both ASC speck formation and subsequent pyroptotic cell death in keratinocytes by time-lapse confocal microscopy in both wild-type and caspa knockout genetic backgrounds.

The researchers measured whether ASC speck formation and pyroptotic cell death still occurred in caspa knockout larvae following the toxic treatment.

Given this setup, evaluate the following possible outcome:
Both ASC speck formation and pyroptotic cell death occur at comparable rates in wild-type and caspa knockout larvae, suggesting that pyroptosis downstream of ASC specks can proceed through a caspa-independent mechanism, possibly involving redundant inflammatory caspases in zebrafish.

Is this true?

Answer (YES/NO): NO